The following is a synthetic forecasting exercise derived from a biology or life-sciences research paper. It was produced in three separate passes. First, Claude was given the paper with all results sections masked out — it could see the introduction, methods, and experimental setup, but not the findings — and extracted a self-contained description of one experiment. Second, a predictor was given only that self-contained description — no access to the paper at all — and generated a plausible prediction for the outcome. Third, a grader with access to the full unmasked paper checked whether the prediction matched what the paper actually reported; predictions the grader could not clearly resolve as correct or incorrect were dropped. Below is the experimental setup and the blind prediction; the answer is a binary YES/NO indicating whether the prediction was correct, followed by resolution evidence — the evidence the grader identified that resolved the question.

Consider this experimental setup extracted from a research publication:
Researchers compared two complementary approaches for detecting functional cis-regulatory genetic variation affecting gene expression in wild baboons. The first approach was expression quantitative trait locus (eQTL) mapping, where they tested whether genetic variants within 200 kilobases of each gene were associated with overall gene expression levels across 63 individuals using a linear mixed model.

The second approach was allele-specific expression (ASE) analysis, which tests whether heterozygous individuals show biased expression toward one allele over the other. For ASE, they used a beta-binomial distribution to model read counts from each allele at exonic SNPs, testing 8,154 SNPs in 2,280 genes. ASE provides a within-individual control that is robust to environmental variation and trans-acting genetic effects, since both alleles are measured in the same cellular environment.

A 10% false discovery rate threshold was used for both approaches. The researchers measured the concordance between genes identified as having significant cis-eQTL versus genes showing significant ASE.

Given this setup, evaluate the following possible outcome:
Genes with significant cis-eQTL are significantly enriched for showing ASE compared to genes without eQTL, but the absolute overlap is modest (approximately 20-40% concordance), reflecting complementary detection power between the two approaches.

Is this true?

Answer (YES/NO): YES